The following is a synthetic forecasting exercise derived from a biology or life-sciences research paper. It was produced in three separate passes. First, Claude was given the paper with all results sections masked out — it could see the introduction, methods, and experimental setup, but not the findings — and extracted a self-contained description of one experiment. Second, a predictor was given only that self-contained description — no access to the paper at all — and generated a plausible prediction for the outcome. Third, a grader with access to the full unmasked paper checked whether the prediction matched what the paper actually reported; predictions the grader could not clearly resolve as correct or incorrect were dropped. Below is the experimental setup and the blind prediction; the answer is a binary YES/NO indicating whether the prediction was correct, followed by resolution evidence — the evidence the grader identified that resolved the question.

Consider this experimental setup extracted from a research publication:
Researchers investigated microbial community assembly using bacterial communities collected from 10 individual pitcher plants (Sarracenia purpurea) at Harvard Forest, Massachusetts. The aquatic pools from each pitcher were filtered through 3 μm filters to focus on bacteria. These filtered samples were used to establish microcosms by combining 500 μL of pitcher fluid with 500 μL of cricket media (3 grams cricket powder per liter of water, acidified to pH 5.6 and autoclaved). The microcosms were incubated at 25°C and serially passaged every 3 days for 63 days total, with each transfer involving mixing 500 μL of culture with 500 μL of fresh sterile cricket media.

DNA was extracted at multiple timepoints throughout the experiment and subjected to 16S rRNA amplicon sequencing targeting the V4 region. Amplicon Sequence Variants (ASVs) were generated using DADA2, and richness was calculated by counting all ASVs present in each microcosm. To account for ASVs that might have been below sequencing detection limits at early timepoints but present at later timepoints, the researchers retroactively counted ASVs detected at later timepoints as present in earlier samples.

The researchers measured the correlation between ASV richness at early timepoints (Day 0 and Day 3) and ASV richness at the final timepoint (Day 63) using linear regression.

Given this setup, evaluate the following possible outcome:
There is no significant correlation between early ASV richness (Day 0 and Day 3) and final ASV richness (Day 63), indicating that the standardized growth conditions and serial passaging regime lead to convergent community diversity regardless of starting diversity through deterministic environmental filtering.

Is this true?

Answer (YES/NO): NO